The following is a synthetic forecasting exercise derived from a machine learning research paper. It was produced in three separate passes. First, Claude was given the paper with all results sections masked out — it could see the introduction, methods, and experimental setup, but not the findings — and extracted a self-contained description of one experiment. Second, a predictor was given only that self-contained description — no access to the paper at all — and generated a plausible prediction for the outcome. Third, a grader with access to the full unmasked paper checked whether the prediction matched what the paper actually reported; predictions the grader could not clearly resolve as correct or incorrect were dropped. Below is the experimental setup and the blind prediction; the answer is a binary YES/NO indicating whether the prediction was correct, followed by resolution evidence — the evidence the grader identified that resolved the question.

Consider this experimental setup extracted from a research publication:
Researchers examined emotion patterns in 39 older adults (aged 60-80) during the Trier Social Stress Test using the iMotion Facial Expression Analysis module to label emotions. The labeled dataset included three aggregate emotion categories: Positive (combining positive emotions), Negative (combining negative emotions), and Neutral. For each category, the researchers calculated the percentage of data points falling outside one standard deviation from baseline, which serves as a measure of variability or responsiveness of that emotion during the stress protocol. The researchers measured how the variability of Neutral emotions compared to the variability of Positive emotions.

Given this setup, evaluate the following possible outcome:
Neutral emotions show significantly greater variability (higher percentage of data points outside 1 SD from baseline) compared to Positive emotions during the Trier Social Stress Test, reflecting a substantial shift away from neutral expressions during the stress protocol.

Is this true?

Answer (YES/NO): YES